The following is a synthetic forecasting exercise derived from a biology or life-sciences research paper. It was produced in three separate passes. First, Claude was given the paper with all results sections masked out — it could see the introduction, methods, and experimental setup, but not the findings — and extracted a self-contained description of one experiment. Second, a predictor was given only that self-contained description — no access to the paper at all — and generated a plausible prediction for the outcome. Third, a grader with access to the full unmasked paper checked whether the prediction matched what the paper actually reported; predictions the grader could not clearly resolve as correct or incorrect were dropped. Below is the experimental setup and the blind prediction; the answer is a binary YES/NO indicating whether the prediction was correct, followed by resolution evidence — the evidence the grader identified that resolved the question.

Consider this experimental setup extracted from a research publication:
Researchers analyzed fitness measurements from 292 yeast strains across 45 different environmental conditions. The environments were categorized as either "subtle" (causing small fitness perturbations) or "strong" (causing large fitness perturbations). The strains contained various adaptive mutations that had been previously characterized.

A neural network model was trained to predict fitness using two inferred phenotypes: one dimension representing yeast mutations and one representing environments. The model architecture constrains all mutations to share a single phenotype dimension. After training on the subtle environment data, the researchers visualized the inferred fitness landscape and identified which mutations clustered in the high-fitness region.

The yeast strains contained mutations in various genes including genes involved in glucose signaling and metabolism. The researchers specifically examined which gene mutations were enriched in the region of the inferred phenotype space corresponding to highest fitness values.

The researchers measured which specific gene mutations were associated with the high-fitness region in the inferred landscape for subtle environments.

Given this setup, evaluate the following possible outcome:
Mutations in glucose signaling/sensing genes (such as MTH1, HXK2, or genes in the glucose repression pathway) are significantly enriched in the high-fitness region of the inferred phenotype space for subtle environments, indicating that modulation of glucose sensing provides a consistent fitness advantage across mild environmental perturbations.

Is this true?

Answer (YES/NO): YES